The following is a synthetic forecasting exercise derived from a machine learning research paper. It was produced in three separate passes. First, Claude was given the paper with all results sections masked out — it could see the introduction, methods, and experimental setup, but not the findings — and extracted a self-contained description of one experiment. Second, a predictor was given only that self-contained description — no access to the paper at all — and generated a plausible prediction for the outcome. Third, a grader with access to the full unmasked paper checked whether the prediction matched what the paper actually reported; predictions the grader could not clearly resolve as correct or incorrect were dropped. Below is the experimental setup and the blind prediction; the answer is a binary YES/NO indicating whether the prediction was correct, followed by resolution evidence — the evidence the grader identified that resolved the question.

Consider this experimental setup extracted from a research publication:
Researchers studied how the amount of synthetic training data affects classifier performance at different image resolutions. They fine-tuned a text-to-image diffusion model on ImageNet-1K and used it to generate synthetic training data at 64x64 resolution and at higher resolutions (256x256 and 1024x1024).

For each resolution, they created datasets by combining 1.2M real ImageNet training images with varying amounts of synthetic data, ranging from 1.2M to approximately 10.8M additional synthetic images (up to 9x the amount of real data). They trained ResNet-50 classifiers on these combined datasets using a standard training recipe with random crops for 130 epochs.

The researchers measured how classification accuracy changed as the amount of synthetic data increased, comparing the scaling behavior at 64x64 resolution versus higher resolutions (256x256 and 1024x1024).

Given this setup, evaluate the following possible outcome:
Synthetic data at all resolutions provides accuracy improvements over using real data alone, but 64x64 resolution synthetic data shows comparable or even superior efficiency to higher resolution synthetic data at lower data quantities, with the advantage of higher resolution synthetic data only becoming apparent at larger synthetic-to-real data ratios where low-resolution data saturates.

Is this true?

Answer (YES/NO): NO